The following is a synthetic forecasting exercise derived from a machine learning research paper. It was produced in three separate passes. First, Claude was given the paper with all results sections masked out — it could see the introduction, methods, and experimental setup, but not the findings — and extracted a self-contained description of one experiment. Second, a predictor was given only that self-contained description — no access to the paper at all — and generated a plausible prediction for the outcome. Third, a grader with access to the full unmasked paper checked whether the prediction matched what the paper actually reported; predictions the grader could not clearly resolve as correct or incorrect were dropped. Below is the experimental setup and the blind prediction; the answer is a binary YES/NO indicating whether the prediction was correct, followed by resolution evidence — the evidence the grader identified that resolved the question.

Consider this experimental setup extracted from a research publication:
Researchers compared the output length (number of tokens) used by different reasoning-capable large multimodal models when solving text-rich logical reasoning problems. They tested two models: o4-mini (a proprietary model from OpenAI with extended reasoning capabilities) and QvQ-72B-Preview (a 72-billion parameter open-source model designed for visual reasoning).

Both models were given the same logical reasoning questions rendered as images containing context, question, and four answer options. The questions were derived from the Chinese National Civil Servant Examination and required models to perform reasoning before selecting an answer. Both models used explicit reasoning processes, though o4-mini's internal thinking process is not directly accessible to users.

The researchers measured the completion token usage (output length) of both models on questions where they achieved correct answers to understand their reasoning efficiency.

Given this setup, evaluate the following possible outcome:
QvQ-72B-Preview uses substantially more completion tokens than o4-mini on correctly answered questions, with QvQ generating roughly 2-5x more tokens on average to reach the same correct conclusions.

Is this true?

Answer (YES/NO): NO